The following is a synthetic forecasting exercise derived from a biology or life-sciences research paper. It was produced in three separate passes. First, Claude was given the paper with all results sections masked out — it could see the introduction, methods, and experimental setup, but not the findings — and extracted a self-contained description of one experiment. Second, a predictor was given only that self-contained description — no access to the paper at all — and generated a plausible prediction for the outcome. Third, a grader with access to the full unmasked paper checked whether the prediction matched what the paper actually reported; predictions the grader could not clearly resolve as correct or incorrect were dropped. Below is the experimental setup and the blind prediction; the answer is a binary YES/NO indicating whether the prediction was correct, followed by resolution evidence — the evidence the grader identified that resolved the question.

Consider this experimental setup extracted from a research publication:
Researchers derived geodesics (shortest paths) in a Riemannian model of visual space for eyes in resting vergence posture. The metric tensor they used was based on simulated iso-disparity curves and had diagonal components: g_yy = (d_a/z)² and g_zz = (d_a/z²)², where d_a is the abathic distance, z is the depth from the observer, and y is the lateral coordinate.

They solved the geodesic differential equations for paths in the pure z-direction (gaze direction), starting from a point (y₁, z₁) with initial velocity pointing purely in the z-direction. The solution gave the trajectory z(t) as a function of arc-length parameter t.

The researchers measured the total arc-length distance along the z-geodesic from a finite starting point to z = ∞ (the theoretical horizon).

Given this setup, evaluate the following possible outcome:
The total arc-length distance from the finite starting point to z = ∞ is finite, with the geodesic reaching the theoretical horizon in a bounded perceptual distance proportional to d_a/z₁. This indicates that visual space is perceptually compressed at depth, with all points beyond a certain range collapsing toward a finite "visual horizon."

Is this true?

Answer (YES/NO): YES